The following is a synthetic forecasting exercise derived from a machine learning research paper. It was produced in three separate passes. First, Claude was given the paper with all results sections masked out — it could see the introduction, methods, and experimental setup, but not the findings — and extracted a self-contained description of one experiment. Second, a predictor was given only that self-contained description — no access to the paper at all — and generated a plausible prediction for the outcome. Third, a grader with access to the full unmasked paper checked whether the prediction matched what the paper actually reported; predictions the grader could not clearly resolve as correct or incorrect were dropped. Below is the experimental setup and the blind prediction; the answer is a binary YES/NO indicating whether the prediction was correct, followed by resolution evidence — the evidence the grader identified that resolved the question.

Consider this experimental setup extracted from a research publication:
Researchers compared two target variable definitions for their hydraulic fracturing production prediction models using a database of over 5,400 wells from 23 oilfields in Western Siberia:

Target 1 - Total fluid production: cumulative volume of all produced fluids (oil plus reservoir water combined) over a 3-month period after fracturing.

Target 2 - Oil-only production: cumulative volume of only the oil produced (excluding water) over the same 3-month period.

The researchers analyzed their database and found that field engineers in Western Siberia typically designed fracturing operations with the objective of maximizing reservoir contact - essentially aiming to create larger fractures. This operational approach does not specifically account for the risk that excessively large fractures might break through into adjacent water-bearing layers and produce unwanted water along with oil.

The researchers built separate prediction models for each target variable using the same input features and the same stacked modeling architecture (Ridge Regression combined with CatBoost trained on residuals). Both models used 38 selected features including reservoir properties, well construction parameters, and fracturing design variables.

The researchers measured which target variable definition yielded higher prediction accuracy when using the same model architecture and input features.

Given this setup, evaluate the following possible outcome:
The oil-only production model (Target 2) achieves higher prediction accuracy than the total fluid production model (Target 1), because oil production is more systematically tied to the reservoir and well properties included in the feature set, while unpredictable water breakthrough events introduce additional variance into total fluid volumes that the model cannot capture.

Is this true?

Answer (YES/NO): NO